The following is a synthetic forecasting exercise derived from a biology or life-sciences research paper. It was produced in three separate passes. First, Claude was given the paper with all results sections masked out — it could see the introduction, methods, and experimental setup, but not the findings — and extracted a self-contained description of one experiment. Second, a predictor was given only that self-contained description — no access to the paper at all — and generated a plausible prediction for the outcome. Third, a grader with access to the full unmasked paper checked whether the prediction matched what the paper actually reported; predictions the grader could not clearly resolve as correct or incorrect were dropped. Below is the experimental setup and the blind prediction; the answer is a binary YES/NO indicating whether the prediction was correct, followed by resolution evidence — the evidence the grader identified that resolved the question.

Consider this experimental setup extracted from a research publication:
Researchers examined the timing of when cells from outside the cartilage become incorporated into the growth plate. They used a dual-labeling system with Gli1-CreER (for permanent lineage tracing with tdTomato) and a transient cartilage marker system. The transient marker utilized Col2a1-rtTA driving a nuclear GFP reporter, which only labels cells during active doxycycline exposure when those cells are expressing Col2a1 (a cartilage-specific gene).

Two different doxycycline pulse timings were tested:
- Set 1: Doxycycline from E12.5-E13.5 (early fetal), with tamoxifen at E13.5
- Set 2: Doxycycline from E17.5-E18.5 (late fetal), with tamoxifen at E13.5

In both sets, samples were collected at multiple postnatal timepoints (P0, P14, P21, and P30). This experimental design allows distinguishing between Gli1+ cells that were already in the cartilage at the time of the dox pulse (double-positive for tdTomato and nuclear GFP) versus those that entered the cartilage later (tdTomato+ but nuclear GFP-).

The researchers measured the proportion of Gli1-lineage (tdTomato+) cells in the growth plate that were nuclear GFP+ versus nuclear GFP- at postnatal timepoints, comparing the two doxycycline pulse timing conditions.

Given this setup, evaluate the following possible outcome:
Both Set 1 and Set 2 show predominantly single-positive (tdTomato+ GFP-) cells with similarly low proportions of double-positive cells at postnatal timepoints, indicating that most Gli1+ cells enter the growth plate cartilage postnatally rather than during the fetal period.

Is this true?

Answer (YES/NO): NO